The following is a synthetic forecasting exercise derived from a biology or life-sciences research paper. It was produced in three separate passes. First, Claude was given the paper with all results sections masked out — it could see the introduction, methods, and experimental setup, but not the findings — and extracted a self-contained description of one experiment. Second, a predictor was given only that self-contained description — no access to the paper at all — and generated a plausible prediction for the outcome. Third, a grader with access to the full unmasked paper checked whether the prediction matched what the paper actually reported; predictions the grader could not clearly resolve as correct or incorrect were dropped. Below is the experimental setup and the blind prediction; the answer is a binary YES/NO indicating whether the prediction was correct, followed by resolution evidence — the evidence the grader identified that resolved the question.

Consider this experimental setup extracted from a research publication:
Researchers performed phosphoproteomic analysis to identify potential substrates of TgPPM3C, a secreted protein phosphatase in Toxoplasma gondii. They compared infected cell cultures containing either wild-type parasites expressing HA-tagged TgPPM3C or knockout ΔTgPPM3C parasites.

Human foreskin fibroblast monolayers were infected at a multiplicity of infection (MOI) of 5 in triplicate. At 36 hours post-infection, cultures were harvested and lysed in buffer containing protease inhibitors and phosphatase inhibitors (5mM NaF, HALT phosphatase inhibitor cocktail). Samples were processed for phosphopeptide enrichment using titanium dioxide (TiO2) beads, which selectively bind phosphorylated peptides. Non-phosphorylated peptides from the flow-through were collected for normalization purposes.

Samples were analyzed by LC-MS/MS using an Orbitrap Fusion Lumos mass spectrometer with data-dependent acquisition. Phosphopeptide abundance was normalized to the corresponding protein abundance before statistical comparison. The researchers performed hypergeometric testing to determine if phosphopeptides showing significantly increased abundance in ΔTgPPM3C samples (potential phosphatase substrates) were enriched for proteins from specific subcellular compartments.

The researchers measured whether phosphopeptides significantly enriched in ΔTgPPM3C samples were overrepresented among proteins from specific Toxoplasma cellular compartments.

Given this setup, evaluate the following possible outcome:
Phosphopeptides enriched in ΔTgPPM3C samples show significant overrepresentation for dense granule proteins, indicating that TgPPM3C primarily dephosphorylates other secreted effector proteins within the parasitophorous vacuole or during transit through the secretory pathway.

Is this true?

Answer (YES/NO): YES